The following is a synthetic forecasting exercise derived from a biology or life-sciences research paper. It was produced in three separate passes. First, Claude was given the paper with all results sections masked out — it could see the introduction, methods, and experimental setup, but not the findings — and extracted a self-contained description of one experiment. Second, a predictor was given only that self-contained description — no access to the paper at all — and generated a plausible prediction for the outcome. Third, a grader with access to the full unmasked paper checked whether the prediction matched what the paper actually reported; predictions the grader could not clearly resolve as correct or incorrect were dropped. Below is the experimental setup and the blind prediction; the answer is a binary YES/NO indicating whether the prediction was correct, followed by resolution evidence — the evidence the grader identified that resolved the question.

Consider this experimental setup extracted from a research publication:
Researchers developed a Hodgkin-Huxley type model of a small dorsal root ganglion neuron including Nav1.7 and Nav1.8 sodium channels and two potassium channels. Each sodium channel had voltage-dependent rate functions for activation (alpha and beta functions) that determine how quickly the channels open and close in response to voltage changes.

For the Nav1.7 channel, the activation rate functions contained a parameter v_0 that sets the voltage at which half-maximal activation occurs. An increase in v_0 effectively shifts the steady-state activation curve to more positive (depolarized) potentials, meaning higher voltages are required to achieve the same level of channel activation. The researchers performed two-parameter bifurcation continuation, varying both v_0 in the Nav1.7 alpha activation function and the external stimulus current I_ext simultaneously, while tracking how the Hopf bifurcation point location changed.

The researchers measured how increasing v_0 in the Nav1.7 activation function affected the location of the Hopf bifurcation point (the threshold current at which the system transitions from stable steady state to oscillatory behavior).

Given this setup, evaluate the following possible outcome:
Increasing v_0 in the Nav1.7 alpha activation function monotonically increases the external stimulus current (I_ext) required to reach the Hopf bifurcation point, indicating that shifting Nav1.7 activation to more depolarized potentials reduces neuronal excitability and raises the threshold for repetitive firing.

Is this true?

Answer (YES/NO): NO